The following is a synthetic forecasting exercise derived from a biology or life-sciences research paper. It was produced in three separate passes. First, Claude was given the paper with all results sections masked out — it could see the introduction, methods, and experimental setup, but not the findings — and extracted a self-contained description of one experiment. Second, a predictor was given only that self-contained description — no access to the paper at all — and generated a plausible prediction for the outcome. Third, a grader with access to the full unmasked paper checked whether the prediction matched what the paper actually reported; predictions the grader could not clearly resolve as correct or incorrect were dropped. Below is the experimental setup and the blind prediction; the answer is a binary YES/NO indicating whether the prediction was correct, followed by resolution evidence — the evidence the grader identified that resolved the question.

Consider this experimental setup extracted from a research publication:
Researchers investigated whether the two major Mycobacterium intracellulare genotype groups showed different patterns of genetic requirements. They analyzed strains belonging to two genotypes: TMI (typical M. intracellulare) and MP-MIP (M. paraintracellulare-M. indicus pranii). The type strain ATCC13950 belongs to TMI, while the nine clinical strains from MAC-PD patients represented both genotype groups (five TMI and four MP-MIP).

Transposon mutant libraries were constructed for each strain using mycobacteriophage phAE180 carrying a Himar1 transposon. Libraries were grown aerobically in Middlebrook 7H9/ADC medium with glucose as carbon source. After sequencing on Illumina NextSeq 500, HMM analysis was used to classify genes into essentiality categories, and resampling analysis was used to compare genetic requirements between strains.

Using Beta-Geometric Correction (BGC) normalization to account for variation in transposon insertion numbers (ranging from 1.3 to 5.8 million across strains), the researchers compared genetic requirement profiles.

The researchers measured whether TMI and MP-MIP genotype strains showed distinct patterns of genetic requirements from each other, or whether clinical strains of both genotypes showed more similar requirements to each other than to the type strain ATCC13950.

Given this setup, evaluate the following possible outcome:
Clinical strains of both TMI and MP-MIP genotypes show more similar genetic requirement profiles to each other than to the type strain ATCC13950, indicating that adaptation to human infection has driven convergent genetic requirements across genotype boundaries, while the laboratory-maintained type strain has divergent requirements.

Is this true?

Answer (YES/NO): YES